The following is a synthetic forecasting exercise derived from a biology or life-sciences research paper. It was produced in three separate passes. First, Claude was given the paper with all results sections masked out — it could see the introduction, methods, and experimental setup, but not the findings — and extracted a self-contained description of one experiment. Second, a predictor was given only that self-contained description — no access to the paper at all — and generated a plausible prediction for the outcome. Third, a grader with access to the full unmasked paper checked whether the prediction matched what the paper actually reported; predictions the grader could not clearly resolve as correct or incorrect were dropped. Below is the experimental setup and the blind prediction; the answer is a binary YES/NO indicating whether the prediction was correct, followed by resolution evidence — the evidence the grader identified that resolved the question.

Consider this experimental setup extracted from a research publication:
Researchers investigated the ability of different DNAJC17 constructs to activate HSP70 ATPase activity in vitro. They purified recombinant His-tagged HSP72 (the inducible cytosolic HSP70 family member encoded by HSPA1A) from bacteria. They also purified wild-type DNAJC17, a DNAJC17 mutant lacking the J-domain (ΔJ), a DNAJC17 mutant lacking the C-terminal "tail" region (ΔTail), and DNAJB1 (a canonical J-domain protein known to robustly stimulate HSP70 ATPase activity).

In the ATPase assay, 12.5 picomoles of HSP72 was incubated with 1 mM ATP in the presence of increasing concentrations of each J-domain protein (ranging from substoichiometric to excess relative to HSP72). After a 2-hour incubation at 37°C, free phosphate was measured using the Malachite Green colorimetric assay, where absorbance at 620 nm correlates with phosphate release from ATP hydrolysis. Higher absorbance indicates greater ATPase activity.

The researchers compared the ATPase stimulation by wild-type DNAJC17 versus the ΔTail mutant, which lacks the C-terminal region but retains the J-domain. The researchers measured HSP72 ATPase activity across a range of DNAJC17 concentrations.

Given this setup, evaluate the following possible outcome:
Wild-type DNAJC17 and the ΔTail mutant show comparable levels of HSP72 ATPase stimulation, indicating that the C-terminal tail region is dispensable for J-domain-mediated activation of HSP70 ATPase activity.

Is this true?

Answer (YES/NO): YES